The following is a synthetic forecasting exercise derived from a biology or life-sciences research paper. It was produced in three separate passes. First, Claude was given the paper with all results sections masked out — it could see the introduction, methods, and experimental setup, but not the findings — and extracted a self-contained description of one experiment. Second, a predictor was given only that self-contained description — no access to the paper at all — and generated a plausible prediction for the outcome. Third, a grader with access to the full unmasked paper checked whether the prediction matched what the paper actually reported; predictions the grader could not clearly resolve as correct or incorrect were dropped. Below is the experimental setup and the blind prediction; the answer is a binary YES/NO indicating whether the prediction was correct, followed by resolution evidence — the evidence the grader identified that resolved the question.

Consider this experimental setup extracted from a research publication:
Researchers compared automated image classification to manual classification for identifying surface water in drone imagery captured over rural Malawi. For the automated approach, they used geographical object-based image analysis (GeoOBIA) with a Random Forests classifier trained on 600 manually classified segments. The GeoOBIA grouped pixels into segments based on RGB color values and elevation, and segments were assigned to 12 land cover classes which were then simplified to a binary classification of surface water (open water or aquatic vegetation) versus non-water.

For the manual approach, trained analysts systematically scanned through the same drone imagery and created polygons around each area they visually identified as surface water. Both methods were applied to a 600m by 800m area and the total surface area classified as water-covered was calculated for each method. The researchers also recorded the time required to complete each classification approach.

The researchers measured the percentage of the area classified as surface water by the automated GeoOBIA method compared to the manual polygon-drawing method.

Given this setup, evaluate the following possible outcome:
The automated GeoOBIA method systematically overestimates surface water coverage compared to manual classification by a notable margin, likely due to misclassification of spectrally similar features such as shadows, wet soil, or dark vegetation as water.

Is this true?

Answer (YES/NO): NO